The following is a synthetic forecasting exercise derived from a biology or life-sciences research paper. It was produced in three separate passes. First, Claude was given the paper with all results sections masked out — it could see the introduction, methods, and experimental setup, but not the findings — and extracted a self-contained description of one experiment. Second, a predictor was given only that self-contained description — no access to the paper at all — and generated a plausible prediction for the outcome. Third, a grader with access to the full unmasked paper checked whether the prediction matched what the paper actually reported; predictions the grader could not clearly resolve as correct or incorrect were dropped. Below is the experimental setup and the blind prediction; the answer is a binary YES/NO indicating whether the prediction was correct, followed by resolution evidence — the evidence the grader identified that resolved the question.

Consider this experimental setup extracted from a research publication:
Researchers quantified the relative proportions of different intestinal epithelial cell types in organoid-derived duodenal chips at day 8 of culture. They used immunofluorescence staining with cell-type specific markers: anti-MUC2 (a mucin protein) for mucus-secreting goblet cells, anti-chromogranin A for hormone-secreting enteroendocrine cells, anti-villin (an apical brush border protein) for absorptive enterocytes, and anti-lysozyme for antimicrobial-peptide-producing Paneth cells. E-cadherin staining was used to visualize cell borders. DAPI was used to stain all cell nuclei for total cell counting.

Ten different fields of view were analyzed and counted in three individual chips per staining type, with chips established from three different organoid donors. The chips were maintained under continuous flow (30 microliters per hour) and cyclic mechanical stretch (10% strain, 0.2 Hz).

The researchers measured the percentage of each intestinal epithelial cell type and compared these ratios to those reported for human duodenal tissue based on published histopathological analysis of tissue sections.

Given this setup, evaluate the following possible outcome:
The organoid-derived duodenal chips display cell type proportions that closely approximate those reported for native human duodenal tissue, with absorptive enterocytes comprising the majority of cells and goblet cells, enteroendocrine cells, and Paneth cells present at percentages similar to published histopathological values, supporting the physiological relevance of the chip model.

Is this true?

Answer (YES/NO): YES